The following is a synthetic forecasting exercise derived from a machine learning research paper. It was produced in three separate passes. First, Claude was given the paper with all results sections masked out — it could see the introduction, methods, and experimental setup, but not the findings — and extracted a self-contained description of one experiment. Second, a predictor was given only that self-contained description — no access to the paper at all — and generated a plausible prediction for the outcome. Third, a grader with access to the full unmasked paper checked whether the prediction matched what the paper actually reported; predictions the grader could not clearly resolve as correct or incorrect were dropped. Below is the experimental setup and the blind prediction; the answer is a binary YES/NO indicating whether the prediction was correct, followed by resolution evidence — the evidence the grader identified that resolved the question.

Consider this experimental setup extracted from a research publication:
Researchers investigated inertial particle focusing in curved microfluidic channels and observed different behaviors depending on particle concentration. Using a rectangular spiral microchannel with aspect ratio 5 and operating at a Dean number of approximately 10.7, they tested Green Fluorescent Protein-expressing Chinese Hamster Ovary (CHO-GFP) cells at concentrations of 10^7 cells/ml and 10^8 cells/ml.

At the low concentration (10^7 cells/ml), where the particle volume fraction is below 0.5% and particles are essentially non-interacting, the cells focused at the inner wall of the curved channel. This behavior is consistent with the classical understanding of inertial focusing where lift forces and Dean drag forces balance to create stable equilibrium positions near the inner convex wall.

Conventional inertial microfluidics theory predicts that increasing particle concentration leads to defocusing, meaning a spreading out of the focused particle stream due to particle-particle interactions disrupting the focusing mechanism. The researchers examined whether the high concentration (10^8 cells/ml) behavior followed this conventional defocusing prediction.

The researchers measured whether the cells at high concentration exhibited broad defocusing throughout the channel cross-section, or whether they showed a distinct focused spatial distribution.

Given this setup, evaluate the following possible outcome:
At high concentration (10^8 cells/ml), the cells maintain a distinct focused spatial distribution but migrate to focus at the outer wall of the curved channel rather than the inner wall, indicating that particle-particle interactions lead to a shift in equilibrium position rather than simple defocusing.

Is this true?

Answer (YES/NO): YES